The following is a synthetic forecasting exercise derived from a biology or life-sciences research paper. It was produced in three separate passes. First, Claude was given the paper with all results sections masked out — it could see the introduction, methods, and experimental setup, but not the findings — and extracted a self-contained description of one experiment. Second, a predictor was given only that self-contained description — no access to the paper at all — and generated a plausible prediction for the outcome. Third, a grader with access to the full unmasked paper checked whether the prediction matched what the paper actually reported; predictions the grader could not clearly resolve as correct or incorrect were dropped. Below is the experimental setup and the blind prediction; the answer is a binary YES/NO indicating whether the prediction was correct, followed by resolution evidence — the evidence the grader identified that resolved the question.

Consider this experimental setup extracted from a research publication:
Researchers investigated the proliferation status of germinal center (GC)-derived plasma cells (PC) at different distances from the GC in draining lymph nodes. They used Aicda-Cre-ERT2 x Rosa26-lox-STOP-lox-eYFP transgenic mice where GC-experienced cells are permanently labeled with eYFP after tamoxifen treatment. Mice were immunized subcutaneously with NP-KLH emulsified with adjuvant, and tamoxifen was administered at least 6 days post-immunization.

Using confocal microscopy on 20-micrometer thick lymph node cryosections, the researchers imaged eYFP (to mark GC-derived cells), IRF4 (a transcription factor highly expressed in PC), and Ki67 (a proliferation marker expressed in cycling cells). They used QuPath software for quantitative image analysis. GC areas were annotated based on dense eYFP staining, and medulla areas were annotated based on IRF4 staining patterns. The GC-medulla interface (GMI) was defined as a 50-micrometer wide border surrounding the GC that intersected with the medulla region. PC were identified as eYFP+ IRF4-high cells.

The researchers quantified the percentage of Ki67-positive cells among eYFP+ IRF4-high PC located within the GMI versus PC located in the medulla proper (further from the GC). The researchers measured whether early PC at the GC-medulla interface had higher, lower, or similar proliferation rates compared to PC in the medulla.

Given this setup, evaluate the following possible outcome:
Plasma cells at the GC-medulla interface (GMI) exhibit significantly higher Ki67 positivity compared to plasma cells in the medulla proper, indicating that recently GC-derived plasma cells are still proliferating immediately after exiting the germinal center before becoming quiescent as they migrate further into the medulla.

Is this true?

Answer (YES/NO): YES